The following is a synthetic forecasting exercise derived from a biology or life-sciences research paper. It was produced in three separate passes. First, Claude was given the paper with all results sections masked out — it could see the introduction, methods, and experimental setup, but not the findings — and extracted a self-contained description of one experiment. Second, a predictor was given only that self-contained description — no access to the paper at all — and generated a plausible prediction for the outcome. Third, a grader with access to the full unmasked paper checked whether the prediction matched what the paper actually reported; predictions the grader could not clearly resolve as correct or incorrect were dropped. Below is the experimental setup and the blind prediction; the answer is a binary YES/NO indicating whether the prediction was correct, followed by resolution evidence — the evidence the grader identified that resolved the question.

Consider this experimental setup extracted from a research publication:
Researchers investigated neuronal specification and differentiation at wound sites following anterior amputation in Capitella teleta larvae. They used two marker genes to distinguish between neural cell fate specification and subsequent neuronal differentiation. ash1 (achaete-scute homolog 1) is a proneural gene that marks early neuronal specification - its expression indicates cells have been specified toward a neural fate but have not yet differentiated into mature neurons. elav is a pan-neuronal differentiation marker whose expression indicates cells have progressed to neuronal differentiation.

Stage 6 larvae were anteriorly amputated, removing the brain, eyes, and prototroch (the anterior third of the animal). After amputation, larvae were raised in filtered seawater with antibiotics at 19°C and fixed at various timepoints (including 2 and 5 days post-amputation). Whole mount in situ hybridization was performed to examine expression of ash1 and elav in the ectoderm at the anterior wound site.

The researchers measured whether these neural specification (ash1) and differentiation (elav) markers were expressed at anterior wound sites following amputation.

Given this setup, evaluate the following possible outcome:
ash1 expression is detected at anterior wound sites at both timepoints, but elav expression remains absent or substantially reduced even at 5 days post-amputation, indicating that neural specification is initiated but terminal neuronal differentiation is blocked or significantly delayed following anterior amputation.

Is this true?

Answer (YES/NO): YES